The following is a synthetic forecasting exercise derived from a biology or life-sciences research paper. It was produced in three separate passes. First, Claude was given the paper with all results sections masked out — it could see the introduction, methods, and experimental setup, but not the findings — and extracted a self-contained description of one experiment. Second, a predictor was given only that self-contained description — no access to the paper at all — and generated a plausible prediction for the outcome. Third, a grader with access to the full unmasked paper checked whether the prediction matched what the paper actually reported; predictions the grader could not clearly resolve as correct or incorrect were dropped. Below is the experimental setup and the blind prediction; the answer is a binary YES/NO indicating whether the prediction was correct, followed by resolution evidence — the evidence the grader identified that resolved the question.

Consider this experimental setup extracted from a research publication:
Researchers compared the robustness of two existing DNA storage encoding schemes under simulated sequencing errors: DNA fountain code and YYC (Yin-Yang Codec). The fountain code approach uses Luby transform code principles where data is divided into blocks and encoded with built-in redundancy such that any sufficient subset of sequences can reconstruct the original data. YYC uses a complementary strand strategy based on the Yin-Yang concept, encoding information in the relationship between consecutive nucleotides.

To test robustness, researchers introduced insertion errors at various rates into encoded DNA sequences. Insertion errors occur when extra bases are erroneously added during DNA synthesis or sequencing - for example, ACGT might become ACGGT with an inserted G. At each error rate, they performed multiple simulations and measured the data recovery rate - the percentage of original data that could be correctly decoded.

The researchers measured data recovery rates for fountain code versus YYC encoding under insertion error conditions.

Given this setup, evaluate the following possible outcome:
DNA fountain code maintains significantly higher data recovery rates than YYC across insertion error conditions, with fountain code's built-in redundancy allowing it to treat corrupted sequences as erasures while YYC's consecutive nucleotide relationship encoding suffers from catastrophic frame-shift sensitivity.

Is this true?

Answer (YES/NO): NO